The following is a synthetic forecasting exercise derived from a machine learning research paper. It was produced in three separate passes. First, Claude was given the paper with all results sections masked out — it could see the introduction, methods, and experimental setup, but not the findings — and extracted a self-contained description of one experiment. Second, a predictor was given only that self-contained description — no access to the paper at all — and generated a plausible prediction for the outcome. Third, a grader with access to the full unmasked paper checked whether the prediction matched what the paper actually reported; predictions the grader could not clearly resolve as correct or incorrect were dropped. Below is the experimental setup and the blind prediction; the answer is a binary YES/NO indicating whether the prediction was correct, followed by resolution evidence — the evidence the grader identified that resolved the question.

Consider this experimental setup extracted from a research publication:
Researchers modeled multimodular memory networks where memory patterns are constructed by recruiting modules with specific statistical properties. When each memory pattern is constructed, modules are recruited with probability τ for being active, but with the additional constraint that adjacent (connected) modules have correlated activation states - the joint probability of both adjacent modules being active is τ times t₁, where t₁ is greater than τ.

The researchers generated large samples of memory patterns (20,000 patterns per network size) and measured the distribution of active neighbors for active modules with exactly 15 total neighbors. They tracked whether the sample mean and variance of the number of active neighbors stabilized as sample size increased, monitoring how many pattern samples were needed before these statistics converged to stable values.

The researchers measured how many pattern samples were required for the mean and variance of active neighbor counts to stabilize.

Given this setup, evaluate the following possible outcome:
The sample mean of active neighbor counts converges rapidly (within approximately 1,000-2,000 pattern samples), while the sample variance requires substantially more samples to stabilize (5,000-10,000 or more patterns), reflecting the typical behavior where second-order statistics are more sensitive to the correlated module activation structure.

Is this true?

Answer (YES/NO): NO